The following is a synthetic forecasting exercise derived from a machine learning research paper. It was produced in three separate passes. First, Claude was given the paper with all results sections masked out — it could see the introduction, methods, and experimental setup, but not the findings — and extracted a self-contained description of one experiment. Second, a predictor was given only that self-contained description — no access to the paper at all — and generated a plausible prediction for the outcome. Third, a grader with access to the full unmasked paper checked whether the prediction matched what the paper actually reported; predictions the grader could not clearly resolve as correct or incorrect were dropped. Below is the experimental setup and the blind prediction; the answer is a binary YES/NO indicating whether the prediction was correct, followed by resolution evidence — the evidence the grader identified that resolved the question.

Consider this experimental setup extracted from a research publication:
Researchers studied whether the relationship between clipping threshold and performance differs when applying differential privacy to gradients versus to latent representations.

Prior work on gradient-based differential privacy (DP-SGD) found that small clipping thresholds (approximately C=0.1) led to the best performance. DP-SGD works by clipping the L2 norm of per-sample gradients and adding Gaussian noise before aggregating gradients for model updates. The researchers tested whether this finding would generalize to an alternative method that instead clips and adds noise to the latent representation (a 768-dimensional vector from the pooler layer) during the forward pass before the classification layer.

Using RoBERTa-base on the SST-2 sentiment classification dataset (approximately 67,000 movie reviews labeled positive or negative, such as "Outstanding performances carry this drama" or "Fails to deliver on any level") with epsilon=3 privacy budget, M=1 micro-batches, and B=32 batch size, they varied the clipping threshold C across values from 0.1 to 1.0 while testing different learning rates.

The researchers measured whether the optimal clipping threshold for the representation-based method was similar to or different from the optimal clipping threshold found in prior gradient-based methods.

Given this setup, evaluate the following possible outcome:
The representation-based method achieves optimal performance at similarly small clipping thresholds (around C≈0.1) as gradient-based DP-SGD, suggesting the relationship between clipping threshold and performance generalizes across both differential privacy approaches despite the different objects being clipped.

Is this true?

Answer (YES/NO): NO